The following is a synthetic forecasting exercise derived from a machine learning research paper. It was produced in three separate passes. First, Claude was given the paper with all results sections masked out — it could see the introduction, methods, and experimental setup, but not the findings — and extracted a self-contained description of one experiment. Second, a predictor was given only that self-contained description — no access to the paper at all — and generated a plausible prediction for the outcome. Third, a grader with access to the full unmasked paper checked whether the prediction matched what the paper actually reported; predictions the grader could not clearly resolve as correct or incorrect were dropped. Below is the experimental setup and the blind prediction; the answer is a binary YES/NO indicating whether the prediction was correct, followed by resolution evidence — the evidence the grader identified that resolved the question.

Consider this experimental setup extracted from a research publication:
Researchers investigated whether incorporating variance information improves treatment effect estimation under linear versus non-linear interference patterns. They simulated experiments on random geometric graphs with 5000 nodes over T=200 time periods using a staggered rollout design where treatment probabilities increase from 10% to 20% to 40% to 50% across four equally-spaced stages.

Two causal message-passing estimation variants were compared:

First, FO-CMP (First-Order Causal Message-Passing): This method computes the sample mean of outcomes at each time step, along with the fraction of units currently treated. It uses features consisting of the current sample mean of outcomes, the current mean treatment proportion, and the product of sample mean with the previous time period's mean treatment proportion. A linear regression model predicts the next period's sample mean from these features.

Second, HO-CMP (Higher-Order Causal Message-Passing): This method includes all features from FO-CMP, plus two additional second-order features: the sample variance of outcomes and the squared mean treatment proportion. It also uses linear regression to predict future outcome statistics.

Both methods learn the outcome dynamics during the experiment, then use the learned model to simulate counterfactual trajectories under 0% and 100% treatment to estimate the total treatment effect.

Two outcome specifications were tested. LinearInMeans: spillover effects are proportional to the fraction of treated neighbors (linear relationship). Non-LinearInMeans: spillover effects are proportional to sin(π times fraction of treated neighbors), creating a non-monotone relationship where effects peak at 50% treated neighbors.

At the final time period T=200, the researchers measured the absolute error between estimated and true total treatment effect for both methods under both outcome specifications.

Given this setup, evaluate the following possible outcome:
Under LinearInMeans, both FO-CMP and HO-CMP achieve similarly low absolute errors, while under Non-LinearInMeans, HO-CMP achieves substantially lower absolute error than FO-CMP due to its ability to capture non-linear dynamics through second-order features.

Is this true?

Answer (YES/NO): YES